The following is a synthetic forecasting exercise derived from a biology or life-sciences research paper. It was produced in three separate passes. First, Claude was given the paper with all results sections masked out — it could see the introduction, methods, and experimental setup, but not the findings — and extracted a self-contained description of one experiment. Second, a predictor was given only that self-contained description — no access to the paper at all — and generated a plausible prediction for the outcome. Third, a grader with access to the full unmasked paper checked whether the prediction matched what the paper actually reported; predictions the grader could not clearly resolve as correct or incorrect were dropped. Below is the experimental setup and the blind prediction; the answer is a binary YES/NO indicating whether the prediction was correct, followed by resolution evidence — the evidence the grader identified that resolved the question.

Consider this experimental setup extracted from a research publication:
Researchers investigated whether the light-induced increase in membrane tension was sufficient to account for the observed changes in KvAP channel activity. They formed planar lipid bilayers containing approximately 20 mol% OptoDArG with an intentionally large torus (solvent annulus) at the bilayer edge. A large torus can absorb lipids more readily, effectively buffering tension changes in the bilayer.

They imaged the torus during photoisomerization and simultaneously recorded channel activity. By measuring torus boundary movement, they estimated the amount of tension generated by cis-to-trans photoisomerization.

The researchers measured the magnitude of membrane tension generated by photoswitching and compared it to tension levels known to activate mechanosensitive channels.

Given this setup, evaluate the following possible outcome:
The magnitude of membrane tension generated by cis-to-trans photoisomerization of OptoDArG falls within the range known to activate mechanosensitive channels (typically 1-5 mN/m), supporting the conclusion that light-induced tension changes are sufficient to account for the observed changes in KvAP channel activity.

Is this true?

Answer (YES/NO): NO